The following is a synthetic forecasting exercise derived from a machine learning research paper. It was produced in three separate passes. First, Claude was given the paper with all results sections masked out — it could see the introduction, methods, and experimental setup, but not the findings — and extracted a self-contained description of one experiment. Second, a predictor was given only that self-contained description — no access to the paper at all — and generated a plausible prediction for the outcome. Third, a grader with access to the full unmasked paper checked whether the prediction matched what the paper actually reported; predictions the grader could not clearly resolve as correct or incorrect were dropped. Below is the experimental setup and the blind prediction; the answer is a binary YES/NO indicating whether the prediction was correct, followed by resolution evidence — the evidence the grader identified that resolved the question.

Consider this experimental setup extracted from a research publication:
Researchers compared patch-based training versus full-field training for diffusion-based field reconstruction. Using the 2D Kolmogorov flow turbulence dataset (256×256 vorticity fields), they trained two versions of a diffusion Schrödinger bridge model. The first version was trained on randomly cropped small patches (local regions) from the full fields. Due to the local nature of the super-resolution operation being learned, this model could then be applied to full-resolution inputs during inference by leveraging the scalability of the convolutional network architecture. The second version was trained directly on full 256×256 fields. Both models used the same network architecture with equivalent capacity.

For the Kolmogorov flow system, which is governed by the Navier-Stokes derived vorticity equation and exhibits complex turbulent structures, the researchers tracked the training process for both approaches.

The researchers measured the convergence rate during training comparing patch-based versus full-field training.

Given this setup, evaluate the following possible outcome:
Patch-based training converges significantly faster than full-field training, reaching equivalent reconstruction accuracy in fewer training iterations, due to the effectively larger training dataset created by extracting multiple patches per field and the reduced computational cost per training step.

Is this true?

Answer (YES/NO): YES